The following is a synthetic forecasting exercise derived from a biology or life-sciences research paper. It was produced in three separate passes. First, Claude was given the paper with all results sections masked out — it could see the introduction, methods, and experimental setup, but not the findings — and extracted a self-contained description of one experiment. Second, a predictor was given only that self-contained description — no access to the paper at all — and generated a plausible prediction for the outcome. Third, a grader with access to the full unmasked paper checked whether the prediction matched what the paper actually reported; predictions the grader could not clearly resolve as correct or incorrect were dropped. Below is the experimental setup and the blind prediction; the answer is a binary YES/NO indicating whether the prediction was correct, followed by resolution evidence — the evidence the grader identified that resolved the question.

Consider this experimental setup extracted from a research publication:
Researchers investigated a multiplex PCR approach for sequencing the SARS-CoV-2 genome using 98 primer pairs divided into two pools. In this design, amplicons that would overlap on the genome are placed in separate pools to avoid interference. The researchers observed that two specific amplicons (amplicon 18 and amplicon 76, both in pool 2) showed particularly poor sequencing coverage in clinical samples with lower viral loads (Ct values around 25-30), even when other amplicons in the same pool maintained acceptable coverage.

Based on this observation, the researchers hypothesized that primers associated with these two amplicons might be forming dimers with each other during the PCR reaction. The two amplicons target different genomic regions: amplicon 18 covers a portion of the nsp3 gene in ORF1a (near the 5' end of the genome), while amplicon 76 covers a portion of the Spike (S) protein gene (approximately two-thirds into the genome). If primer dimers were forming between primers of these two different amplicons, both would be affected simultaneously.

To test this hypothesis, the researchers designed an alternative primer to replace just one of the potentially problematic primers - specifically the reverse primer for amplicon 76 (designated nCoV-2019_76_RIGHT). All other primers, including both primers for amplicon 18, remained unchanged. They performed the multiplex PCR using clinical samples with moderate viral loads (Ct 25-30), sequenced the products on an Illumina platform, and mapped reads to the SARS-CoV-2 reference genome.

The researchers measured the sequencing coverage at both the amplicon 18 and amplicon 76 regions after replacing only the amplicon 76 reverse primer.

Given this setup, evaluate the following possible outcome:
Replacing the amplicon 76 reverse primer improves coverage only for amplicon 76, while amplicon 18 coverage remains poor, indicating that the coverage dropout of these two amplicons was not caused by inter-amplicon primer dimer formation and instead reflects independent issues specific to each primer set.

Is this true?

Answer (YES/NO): NO